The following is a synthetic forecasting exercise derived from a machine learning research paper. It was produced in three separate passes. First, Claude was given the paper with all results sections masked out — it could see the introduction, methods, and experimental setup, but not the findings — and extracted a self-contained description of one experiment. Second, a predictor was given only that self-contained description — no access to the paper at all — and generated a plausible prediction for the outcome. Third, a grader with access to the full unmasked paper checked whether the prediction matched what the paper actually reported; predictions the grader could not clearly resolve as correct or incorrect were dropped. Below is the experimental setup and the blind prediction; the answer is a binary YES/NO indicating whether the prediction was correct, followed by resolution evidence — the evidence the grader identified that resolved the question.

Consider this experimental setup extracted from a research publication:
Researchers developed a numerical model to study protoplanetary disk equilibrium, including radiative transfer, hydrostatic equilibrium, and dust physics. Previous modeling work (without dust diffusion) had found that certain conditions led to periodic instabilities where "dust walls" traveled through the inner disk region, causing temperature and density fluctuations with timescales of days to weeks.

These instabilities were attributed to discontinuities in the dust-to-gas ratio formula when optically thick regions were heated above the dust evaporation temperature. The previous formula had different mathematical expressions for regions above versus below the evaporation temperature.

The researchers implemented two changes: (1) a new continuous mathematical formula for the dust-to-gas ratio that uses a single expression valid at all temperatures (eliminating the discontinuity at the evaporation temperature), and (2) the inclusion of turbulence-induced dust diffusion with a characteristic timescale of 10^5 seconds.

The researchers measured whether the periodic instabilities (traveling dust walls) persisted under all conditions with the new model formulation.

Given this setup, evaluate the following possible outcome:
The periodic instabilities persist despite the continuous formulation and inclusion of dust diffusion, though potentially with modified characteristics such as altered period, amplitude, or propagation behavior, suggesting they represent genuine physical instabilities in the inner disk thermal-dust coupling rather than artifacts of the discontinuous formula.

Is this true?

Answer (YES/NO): NO